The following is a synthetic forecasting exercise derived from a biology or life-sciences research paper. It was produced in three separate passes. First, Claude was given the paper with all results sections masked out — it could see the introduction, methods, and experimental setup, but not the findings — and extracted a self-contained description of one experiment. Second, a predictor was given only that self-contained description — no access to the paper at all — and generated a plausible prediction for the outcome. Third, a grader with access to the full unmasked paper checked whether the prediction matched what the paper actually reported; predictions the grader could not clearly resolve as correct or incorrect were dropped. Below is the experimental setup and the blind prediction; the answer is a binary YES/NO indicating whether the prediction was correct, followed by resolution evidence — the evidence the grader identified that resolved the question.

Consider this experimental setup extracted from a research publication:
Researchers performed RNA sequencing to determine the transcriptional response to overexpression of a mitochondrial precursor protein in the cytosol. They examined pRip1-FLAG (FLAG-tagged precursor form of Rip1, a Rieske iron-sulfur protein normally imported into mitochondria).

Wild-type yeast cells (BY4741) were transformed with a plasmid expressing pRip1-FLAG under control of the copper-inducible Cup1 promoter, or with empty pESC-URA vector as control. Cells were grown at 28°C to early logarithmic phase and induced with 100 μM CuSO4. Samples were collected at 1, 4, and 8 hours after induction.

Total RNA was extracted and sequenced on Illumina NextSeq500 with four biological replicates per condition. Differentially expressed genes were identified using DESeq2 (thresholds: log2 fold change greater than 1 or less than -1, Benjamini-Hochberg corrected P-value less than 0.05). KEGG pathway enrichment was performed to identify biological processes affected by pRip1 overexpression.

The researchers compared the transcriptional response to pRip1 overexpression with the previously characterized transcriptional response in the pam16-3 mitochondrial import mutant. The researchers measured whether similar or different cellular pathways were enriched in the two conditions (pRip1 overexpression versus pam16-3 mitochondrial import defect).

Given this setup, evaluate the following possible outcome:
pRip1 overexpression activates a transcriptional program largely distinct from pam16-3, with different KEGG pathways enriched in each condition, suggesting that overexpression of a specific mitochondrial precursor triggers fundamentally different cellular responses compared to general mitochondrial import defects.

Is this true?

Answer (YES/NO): YES